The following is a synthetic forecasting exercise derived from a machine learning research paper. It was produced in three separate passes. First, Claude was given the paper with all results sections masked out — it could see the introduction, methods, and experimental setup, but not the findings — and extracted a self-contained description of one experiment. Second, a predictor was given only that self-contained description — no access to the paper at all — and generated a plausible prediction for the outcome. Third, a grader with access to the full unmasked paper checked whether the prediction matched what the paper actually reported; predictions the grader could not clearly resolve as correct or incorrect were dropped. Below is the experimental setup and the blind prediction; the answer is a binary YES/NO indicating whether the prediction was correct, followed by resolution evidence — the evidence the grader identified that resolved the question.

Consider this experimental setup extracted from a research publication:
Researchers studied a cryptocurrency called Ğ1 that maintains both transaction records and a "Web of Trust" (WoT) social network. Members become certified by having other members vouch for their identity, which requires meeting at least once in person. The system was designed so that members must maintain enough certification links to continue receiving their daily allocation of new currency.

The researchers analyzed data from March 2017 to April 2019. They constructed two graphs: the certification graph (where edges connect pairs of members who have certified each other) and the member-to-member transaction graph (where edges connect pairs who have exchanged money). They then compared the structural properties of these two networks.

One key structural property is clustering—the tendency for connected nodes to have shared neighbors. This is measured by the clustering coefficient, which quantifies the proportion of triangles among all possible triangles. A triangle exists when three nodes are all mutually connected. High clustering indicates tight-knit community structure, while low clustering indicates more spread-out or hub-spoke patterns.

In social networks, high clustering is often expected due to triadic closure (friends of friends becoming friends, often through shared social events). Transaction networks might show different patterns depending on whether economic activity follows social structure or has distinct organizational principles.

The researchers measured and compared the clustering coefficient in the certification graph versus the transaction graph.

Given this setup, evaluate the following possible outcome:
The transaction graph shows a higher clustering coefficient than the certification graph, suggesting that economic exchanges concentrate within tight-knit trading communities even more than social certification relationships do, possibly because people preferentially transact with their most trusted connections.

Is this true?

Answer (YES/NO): NO